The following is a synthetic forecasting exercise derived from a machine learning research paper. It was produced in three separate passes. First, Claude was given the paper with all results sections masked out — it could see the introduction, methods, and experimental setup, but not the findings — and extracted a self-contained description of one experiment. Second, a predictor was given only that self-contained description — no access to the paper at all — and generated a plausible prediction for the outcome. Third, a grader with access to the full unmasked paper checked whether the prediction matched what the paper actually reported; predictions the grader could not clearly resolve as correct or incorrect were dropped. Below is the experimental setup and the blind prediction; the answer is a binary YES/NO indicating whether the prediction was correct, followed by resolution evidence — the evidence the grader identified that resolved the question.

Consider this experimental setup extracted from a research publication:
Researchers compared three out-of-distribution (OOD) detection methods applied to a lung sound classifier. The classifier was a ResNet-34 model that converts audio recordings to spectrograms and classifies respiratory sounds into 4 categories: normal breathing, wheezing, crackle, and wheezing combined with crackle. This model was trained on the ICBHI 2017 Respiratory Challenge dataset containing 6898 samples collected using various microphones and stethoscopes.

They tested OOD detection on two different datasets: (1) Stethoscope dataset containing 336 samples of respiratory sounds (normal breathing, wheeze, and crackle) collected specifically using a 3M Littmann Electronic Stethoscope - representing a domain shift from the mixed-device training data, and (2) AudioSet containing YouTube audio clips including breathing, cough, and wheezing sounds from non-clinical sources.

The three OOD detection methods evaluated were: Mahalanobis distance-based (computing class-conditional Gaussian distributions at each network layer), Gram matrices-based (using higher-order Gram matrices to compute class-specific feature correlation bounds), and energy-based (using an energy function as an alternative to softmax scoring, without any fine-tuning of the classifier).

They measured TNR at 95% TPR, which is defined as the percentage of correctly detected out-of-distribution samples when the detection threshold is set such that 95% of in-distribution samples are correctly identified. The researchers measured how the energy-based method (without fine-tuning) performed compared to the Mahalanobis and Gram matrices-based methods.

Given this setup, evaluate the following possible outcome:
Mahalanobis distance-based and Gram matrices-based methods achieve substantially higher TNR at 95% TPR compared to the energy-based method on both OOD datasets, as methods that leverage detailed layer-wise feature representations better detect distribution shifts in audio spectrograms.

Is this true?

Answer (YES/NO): YES